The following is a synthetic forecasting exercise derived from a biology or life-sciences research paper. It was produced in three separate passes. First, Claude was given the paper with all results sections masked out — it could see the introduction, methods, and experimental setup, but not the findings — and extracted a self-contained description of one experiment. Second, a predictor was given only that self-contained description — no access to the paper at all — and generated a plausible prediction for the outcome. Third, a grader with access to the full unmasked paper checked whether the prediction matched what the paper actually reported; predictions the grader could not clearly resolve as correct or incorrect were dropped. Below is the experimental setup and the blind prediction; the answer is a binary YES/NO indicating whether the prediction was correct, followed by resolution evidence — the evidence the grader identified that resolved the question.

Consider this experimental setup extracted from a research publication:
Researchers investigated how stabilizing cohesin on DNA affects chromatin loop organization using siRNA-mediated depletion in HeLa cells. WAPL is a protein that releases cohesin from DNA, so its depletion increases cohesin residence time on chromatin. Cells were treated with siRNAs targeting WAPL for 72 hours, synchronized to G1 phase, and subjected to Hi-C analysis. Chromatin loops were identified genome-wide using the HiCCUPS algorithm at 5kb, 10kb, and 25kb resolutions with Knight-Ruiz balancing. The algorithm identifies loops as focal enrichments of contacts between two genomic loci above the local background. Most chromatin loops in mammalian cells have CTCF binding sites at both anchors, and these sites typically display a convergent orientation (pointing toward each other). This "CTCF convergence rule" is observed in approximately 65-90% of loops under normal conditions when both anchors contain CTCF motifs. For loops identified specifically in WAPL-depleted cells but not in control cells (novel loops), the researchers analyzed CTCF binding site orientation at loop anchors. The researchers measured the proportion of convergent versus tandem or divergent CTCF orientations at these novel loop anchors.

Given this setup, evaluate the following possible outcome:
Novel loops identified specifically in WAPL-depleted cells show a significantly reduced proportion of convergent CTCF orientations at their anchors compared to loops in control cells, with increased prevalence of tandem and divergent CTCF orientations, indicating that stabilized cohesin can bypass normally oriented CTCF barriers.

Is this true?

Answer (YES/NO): YES